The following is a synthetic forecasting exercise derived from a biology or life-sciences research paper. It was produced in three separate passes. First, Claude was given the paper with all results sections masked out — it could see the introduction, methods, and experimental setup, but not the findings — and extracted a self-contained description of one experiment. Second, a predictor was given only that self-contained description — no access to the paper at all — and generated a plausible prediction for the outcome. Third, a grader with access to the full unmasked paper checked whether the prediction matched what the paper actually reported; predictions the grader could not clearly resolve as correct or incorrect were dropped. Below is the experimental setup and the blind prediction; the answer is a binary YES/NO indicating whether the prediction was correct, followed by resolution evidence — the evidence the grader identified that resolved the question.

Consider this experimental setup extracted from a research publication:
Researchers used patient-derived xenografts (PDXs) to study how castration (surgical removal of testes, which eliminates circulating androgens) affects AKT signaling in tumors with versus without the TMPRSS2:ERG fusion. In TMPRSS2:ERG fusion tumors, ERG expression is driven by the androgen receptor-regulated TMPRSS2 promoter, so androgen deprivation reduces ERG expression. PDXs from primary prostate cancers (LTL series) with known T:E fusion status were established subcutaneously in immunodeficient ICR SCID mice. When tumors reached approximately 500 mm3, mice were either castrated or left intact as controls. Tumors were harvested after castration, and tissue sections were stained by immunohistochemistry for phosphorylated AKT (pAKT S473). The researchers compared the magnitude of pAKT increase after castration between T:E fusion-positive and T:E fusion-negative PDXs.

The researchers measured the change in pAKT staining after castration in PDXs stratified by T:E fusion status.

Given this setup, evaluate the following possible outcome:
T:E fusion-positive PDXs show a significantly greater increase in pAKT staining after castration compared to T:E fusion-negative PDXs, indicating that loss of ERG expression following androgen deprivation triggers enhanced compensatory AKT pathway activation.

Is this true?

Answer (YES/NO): YES